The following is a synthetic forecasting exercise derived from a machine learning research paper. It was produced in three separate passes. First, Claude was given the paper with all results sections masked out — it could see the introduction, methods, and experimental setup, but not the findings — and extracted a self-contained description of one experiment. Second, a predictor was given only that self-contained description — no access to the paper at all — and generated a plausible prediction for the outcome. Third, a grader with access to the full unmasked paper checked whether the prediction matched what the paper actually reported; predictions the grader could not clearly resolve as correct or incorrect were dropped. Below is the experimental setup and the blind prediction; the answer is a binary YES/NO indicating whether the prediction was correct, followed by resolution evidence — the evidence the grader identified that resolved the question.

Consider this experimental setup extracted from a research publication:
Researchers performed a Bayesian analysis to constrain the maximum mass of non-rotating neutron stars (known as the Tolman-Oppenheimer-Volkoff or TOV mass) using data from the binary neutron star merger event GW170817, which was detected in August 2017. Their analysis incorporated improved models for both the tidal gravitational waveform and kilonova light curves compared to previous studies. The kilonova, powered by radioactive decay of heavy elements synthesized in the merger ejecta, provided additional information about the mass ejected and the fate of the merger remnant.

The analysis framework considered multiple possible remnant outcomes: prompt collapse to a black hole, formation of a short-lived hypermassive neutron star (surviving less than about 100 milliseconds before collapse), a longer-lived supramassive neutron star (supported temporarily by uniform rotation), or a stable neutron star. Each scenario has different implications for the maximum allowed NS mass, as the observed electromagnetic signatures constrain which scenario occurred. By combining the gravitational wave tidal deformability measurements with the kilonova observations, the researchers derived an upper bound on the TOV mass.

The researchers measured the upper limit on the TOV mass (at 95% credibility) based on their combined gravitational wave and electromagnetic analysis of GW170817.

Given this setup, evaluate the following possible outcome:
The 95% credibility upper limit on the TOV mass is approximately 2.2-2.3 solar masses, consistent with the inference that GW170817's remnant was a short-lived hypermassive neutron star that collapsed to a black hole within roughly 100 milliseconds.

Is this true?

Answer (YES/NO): NO